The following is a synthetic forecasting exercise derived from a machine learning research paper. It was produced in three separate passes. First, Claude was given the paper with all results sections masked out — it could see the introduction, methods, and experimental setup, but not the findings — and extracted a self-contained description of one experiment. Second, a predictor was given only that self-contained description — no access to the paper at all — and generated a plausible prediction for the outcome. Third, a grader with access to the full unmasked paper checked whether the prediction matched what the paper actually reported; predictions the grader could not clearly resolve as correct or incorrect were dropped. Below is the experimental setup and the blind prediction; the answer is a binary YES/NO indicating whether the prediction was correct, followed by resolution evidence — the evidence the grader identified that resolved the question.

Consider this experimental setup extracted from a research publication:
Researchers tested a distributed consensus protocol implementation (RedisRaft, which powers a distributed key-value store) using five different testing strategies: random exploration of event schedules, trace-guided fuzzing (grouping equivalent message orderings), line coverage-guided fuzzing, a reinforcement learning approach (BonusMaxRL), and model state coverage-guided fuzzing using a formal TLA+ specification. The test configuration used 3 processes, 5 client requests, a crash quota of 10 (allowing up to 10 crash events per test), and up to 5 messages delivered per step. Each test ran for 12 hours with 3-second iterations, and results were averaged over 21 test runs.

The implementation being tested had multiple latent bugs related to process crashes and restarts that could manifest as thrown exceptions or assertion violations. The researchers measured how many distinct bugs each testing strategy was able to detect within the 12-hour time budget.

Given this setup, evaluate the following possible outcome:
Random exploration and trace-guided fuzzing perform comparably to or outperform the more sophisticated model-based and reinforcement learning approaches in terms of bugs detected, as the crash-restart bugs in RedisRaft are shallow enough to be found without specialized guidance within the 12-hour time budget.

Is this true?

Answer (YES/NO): NO